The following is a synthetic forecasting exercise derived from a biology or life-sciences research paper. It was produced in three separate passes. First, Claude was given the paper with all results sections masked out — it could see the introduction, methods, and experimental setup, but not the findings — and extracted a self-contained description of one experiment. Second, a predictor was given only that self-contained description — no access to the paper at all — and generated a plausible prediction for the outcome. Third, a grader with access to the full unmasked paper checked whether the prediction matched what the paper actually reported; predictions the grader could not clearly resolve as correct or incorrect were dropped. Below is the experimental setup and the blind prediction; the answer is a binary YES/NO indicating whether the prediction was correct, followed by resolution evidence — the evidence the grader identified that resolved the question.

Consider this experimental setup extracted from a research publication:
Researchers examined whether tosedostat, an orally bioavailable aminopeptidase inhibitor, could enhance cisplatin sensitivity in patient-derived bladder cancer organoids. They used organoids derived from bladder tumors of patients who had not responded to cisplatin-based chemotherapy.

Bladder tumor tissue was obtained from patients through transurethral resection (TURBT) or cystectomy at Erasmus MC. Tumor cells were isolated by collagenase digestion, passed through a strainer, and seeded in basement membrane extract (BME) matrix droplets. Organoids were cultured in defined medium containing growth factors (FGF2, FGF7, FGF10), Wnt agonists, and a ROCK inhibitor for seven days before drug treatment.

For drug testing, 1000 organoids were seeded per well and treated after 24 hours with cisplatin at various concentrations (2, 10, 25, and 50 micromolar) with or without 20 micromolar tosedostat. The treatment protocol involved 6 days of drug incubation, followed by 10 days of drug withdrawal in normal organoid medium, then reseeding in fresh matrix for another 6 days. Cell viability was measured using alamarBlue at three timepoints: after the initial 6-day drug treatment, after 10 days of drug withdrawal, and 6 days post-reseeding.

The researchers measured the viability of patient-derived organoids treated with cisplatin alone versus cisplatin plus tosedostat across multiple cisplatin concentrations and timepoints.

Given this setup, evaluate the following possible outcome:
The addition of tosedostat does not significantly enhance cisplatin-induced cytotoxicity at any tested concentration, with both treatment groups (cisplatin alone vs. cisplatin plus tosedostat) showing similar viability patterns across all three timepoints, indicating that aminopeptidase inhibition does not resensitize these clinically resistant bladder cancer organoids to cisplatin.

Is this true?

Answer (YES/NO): NO